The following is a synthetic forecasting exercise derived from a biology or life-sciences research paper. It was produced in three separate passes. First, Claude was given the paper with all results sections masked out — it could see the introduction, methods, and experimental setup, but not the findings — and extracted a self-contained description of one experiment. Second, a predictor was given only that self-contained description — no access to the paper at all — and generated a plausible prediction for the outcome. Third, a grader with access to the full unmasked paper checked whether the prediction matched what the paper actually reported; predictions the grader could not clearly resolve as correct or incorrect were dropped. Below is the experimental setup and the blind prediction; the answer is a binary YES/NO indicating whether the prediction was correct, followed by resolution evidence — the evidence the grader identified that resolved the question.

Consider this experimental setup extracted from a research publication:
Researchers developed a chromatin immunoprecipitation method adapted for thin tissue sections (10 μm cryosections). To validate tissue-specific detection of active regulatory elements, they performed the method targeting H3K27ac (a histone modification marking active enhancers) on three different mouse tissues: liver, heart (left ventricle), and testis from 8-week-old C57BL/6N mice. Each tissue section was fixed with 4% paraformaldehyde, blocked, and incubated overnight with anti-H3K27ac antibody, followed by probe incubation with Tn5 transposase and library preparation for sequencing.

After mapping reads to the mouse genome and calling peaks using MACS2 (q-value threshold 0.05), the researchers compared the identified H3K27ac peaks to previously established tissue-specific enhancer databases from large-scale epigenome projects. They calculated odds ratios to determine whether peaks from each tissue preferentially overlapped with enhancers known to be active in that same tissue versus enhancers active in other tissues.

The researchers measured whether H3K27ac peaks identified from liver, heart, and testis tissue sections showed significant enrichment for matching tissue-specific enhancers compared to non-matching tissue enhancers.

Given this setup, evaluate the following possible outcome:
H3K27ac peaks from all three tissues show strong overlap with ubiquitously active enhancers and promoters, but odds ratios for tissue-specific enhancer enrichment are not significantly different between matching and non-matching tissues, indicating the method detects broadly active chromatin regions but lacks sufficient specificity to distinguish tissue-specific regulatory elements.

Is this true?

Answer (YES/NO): NO